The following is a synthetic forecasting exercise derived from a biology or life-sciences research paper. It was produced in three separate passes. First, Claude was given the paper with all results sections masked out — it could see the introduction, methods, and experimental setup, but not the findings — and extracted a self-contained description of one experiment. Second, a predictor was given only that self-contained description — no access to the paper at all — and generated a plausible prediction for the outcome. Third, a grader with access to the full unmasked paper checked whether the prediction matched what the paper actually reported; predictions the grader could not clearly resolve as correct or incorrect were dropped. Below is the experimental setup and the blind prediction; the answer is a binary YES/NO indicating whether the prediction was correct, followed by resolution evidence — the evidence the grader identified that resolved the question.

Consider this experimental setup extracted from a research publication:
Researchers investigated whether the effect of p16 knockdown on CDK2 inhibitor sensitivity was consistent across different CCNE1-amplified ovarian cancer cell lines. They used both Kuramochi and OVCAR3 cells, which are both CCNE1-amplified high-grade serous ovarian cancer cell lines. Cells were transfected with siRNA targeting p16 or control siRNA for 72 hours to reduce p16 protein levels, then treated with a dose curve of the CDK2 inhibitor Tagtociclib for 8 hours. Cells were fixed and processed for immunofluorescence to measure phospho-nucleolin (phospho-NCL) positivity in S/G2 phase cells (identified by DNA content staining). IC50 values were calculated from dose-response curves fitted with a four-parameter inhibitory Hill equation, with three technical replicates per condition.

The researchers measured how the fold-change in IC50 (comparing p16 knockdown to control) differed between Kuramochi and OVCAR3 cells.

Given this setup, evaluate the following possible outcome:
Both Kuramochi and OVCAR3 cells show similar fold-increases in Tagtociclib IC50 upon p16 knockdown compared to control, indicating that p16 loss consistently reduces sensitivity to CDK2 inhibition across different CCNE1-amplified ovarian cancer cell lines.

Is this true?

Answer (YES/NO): NO